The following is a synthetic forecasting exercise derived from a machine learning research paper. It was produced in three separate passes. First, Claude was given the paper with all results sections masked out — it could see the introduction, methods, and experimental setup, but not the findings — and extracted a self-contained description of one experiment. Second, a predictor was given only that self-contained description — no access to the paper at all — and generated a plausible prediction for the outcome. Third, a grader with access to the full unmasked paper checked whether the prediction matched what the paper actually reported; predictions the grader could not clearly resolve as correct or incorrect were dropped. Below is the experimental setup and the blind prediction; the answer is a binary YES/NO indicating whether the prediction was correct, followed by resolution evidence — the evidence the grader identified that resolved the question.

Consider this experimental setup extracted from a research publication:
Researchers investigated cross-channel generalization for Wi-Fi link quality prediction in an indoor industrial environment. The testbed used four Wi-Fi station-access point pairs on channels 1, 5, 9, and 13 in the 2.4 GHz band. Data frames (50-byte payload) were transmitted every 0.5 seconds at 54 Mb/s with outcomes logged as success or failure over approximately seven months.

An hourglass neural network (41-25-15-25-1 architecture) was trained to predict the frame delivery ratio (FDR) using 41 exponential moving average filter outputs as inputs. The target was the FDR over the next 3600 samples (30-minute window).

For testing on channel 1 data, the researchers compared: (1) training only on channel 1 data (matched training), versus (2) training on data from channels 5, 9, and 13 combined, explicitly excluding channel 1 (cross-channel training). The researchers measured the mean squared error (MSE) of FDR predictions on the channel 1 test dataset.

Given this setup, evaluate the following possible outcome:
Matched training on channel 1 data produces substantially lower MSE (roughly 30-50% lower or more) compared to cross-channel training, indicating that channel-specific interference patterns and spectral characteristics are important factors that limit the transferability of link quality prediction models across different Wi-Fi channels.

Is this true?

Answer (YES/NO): NO